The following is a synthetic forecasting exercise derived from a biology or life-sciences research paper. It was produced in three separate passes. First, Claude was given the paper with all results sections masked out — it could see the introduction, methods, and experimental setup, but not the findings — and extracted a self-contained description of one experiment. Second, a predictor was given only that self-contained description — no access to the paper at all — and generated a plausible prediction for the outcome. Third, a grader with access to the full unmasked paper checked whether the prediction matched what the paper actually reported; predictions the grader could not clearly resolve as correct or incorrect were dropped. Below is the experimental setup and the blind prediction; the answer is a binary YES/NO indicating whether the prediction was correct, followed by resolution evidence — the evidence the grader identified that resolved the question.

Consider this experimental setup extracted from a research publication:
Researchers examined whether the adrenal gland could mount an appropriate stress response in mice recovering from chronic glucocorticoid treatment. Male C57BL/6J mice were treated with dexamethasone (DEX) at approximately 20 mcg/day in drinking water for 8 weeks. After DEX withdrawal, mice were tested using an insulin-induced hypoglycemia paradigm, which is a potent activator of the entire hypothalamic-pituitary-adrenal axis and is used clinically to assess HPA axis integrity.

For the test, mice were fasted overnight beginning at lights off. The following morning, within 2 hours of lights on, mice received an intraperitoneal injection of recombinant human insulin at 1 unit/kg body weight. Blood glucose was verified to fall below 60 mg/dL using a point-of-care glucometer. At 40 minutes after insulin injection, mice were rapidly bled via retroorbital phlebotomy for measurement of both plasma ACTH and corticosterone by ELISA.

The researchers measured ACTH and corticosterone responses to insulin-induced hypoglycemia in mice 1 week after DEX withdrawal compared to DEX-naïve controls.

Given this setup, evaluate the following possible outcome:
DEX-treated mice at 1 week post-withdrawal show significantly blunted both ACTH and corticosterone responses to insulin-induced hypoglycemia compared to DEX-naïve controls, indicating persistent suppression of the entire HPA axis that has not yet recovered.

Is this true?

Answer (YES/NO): NO